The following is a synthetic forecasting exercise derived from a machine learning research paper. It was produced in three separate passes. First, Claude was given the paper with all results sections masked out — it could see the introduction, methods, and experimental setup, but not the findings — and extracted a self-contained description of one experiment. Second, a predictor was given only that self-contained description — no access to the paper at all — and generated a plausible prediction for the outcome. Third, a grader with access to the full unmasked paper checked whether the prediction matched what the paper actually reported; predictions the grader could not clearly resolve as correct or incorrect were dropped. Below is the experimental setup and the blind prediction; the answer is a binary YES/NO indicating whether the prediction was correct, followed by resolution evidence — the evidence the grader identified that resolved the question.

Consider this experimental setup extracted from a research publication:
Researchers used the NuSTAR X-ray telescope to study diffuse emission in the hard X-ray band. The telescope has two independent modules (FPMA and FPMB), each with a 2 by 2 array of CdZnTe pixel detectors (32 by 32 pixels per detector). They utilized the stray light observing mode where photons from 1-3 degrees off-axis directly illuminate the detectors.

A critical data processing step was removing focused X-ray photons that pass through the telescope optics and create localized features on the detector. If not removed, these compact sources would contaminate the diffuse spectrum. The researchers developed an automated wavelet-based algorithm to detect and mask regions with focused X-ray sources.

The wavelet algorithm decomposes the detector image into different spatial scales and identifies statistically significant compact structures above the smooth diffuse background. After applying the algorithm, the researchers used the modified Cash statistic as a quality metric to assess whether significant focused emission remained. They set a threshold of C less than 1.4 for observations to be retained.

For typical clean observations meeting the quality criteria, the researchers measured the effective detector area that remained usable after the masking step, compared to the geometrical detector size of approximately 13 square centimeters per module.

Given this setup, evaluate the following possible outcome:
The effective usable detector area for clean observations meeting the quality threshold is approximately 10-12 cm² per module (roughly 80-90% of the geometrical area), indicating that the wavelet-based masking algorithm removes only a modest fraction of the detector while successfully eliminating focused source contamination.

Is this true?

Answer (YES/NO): NO